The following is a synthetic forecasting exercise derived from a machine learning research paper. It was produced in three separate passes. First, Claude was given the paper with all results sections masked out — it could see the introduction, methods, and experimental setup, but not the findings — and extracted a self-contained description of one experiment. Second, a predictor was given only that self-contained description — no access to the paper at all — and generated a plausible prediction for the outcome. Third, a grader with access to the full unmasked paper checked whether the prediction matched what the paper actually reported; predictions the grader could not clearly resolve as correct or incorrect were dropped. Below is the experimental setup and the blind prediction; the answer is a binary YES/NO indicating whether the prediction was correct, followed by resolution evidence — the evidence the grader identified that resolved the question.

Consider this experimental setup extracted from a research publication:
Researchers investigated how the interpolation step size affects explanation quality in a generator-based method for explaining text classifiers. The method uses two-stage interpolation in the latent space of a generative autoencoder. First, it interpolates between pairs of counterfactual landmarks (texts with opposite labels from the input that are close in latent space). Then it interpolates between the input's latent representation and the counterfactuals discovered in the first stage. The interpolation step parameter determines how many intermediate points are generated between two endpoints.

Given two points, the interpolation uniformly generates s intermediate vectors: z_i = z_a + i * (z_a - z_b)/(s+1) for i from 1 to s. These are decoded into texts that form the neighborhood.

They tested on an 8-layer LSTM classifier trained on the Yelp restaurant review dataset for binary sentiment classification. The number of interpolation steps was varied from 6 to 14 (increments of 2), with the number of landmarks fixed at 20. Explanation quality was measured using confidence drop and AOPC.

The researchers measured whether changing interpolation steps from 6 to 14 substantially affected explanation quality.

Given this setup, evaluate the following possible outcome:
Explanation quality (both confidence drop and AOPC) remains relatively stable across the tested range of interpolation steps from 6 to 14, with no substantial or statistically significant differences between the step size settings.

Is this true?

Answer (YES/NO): YES